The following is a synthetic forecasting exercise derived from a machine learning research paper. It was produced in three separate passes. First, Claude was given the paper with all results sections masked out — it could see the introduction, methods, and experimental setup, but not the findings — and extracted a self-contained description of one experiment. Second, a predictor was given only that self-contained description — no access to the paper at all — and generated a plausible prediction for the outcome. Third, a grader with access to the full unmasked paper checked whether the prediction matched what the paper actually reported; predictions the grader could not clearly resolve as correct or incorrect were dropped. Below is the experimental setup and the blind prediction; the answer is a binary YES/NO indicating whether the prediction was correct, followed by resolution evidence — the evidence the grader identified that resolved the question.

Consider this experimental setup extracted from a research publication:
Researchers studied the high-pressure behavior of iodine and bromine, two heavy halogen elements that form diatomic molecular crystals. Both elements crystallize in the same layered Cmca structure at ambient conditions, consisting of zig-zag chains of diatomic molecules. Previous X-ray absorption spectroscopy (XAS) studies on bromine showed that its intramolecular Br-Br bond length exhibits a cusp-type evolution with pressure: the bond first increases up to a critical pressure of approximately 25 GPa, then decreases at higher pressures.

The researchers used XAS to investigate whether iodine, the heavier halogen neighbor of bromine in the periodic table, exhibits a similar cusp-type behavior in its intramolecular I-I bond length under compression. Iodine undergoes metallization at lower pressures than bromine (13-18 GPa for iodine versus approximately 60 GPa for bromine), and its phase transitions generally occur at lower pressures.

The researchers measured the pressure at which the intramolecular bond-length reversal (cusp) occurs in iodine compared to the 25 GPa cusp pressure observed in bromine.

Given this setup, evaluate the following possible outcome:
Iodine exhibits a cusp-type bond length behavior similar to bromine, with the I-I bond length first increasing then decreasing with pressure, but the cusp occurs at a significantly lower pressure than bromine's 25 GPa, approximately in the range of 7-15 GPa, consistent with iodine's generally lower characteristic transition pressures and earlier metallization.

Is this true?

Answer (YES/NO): YES